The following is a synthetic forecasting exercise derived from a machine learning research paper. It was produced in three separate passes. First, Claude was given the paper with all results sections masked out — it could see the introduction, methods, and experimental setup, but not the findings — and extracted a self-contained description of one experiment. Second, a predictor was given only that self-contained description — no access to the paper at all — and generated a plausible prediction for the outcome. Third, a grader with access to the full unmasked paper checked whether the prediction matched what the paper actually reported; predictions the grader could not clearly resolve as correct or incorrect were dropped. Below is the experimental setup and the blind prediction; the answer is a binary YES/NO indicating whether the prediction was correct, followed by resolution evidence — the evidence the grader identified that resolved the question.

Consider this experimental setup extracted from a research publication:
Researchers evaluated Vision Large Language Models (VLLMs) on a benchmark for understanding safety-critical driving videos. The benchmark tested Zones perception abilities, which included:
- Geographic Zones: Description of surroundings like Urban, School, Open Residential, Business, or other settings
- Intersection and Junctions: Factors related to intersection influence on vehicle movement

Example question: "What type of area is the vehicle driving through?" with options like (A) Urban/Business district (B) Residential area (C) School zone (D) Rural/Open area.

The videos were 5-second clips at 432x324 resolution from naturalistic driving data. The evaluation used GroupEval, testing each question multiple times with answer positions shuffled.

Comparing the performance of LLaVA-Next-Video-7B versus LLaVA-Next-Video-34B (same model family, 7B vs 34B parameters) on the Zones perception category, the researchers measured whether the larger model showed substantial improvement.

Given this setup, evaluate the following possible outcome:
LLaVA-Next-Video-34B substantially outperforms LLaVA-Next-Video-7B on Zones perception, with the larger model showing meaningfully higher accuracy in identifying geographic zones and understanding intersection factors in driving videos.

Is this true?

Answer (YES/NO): NO